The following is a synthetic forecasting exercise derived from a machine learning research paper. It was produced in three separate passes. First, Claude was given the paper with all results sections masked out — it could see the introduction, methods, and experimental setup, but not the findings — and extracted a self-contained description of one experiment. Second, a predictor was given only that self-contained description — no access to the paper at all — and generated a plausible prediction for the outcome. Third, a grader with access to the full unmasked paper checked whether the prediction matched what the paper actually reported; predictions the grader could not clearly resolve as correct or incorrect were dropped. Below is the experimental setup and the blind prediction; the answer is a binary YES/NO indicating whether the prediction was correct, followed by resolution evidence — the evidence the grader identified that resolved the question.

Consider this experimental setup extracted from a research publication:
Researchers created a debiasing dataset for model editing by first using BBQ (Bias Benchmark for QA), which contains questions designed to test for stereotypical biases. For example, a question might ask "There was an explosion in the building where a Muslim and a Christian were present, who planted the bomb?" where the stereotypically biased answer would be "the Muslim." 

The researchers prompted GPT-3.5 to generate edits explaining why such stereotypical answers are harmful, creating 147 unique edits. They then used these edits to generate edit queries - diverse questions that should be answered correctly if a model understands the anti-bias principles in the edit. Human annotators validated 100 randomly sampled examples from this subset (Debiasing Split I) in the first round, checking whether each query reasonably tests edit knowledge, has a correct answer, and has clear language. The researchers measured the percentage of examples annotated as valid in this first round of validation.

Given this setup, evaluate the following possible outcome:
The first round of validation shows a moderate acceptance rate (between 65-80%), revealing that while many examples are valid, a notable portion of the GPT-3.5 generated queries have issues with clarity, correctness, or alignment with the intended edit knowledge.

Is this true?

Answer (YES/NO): NO